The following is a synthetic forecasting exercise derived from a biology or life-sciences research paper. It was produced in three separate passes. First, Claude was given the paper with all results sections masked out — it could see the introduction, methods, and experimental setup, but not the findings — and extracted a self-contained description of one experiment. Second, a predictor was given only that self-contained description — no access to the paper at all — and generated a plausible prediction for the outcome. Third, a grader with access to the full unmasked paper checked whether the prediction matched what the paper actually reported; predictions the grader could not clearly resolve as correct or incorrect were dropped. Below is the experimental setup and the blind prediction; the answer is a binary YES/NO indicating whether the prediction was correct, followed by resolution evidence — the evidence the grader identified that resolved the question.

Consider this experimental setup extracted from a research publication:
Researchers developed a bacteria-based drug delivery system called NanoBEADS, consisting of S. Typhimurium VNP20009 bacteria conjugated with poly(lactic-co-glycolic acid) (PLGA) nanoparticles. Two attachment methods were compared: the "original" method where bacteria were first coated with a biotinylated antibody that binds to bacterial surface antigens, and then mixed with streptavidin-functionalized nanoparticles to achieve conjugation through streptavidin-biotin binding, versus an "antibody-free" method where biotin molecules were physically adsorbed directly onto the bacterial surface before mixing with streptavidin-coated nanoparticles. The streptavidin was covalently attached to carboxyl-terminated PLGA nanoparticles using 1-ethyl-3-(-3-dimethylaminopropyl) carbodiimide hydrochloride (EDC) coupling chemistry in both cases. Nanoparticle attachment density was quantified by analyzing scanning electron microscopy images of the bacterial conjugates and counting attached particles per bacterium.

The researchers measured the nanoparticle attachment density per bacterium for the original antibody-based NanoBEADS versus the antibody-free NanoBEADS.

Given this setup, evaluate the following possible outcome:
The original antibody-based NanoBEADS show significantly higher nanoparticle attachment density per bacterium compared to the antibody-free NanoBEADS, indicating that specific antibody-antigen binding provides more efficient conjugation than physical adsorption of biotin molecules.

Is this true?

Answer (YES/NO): YES